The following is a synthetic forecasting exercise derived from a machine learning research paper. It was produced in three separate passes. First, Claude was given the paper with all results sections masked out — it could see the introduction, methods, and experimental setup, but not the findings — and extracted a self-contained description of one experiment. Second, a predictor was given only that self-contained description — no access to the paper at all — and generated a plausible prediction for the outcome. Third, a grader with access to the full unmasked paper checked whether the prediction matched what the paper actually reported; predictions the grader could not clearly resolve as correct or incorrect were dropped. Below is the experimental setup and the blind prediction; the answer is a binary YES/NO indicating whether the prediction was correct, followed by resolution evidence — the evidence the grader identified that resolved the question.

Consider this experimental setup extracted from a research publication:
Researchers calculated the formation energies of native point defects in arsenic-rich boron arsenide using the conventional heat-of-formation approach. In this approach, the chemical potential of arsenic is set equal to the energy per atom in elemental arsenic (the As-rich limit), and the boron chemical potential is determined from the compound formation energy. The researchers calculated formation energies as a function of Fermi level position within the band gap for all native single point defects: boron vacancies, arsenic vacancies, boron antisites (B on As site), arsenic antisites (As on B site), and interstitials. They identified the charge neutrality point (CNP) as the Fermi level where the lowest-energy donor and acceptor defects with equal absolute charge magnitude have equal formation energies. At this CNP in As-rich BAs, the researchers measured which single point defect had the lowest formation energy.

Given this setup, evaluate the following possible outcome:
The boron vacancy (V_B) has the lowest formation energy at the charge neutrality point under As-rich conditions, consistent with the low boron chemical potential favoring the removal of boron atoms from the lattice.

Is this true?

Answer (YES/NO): YES